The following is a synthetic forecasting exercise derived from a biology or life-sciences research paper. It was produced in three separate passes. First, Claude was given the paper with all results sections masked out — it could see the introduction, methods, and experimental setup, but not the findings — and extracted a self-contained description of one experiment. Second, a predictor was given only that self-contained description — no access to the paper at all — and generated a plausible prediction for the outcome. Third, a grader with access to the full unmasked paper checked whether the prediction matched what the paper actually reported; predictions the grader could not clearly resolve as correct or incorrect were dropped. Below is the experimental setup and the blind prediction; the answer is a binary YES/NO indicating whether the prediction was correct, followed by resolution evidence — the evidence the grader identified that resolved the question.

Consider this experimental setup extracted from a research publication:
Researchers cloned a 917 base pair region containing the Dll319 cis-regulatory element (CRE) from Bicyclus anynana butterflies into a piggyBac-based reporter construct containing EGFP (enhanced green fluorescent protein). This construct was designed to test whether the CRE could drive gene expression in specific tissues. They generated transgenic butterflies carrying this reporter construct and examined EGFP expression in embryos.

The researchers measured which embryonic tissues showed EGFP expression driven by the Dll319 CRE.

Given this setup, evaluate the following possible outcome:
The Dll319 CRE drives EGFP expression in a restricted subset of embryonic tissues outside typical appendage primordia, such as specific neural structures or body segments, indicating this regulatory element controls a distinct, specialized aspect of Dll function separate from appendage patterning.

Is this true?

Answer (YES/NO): NO